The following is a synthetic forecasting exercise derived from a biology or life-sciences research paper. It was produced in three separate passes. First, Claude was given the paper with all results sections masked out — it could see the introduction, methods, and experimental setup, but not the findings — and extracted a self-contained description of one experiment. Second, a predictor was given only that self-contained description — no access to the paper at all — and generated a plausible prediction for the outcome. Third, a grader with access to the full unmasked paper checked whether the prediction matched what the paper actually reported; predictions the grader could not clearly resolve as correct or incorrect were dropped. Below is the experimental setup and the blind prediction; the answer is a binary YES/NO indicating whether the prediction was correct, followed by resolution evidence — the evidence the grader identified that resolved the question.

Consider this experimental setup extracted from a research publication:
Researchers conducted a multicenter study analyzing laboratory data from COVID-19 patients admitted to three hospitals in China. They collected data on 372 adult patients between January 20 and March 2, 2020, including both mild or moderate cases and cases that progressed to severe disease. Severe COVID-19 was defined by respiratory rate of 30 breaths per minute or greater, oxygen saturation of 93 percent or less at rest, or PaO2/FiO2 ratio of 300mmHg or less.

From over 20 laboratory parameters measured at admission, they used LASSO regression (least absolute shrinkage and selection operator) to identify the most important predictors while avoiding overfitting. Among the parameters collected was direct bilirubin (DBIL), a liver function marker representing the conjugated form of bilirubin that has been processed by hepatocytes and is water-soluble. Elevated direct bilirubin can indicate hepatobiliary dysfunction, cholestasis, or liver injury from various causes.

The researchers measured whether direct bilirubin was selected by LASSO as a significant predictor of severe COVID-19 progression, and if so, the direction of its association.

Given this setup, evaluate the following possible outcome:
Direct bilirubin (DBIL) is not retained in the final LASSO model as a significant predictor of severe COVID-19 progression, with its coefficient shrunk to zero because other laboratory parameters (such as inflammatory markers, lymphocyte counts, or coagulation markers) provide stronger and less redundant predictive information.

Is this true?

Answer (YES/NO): NO